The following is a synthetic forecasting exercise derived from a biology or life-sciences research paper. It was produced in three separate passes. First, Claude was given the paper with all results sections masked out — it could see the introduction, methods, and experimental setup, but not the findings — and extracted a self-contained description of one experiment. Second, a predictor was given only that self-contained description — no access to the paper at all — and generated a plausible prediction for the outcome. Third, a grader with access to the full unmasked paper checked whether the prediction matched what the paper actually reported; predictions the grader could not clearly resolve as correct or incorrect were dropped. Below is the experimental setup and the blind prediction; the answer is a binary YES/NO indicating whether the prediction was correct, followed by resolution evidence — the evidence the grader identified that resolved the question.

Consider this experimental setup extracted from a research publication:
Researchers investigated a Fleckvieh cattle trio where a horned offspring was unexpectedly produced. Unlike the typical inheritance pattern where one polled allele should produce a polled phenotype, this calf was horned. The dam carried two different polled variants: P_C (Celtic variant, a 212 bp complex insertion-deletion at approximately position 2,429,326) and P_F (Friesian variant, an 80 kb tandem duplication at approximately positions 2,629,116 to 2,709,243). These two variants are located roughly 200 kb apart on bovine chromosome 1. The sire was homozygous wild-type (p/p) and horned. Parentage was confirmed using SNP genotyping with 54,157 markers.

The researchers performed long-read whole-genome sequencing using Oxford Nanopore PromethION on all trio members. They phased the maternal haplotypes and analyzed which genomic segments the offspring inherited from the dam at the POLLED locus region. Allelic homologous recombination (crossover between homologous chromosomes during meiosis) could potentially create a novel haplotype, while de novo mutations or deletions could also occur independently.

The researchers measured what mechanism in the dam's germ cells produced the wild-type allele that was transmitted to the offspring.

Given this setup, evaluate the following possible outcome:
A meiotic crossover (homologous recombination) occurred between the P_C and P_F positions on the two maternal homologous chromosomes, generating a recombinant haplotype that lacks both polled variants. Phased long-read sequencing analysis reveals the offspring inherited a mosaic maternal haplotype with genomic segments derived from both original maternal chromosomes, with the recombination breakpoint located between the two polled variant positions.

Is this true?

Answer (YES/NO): YES